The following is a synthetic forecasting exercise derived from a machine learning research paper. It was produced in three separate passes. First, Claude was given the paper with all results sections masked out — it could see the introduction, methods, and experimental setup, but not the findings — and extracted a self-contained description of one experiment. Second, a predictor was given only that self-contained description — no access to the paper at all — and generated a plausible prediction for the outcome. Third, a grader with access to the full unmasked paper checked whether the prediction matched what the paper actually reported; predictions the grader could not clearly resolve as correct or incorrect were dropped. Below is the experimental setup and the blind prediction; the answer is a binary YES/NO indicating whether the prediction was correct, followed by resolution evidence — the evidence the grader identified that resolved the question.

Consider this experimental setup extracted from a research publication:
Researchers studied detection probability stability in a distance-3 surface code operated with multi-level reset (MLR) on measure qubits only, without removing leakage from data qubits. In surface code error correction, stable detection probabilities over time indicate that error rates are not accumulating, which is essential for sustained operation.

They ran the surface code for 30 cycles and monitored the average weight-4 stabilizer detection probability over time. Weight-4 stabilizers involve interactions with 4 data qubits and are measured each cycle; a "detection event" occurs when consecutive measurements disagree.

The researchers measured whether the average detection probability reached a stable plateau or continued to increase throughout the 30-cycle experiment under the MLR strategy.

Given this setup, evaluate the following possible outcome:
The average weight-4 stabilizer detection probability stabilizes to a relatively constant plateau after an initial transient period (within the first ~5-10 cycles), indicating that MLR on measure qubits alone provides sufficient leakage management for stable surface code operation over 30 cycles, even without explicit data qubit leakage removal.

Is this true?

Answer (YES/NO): NO